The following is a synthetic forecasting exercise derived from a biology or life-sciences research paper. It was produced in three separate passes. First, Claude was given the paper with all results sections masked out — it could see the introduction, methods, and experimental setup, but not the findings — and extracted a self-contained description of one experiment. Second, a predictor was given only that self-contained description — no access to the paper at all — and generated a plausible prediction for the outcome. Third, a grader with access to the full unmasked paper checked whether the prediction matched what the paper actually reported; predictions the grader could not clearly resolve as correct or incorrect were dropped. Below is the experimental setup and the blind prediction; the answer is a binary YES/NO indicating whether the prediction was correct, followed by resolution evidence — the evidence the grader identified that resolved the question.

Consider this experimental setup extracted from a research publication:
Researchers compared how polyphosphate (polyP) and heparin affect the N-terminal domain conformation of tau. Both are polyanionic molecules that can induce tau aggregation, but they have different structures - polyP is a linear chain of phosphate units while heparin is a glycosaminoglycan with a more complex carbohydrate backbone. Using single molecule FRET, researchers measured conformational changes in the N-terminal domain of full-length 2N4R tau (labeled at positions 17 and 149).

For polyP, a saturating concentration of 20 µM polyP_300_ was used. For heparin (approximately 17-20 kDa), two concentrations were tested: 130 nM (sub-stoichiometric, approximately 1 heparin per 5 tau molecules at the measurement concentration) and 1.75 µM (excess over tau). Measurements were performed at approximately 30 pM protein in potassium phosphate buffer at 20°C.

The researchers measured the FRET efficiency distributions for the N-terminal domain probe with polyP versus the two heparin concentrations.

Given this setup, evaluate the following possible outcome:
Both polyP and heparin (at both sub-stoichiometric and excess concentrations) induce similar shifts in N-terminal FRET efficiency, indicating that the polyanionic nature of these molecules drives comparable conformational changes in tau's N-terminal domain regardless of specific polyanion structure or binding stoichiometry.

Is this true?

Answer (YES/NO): NO